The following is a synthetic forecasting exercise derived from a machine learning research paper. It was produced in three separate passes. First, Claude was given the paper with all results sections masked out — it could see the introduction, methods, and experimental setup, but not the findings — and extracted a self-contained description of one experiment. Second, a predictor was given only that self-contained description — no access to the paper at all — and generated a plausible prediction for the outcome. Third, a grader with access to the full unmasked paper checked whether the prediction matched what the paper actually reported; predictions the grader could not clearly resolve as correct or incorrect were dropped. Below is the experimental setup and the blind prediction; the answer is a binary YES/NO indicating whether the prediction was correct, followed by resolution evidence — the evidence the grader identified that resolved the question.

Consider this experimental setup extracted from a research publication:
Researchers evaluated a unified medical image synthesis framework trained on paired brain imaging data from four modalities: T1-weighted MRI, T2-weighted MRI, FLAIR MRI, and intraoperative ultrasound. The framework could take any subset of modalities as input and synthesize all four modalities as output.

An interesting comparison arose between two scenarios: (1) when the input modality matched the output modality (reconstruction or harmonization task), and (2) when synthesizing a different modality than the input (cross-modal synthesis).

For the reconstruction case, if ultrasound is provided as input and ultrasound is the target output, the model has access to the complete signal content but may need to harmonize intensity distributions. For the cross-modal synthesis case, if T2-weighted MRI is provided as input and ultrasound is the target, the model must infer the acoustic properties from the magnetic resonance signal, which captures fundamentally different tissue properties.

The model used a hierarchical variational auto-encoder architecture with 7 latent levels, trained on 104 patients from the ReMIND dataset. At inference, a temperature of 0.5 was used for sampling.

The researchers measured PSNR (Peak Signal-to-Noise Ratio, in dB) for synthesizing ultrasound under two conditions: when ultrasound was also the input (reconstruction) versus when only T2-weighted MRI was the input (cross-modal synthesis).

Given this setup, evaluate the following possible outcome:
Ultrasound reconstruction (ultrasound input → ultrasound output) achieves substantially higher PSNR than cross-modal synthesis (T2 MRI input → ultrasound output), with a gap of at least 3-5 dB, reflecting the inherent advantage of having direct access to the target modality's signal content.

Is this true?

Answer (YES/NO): YES